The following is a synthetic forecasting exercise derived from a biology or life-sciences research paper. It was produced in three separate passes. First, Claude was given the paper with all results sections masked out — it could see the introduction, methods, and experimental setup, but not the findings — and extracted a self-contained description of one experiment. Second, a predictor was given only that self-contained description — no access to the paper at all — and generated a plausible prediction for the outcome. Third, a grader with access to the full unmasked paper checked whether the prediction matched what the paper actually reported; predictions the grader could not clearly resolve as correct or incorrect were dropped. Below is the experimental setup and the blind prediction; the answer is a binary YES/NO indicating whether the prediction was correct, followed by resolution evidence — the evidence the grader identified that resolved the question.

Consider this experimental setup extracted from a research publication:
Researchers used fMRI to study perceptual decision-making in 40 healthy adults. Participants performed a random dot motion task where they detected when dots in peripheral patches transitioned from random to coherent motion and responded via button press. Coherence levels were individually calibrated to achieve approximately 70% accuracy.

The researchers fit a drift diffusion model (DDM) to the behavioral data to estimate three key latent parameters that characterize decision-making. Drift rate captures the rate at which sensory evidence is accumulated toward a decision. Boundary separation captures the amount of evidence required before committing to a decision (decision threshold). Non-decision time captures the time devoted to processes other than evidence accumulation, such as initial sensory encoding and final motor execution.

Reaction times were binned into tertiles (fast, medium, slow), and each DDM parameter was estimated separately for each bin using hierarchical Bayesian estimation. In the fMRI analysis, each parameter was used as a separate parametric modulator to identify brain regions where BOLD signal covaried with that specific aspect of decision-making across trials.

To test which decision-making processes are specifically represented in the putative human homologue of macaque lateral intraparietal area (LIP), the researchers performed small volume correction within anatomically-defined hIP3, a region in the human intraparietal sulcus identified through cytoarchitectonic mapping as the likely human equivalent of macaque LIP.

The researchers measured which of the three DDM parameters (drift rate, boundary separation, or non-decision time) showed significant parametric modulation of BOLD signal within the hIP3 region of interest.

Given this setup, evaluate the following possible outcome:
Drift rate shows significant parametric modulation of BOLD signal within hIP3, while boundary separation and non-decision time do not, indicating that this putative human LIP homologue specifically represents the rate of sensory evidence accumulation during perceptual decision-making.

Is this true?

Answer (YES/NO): YES